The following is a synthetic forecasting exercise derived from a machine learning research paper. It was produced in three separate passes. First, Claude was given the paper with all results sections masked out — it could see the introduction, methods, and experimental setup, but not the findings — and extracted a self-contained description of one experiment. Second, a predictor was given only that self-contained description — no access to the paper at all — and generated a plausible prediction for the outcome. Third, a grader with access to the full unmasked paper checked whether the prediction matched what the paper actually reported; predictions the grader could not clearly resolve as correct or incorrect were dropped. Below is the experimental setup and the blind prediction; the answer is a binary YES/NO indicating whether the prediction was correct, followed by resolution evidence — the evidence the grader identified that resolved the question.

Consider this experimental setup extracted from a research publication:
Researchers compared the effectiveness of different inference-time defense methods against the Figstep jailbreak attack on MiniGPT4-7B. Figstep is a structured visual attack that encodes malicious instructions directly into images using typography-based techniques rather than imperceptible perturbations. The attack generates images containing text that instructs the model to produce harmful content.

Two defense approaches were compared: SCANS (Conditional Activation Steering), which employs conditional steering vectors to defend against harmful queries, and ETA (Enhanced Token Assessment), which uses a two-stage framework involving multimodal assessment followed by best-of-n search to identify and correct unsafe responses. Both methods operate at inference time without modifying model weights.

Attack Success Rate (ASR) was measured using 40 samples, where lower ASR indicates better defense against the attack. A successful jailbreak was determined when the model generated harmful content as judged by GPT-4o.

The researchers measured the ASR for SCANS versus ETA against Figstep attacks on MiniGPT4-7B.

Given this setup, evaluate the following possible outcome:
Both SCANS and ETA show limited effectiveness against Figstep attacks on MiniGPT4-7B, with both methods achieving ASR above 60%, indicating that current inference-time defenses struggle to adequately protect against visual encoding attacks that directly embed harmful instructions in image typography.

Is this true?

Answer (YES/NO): NO